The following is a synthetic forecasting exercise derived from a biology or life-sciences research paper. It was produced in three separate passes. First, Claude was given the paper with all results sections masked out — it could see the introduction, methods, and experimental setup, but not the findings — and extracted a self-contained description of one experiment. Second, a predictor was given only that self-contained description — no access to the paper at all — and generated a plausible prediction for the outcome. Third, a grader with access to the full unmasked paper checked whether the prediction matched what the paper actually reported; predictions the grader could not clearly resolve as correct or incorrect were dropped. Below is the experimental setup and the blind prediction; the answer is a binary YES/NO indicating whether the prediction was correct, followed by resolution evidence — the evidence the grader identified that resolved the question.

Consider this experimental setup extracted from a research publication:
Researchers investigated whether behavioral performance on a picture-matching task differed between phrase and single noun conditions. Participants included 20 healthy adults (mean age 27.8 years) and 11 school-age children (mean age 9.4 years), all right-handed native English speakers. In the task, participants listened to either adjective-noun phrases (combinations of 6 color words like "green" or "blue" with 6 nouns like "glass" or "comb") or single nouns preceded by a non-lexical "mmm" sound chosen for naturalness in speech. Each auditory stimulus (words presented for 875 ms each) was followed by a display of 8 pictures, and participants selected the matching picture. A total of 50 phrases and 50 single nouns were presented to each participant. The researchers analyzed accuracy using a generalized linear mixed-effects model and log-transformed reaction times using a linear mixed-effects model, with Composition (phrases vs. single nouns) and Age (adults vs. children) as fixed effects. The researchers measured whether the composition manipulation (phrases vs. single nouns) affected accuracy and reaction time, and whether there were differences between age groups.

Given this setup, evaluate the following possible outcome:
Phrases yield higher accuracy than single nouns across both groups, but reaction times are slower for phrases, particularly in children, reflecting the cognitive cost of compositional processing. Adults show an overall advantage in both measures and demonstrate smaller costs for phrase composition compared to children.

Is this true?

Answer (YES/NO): NO